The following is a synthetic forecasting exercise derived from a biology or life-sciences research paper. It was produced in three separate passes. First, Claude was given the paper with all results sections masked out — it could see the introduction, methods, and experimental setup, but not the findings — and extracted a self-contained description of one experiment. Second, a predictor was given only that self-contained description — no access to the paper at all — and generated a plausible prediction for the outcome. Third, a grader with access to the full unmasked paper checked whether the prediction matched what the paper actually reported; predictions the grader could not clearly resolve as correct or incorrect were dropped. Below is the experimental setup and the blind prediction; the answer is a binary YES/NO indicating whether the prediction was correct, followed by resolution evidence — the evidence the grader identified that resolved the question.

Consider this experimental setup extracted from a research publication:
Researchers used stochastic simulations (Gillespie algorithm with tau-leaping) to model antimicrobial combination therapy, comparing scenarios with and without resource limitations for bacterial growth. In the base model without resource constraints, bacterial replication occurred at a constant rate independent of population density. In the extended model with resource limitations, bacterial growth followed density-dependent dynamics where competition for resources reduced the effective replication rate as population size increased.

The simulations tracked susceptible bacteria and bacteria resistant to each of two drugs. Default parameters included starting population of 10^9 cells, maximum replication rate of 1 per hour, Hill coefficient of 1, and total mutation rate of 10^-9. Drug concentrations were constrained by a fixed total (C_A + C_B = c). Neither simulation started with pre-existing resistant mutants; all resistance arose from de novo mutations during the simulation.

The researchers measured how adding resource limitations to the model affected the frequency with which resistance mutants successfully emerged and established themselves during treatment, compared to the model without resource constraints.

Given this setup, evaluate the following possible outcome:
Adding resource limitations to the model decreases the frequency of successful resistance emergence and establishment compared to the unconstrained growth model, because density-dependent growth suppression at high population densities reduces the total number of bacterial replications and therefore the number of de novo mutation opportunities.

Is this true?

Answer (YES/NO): YES